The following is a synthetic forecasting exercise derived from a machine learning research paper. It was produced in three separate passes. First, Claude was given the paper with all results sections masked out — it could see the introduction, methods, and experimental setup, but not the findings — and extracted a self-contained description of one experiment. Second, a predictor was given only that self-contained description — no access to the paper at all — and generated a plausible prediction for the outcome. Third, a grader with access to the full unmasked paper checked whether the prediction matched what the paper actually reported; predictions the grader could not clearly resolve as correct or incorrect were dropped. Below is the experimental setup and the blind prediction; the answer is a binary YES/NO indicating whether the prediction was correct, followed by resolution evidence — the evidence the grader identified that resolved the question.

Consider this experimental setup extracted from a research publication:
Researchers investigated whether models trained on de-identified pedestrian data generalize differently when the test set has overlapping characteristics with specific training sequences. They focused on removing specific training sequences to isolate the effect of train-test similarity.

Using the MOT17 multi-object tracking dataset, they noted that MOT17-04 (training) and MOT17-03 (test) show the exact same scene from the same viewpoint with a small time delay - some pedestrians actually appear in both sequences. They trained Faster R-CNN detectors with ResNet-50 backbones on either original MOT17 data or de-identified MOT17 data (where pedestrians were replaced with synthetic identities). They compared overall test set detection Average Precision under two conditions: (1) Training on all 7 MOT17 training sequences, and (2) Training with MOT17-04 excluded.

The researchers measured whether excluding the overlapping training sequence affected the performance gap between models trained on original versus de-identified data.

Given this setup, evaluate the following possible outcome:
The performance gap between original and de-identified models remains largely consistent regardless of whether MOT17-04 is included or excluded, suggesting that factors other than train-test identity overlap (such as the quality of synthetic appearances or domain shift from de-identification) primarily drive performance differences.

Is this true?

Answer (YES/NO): NO